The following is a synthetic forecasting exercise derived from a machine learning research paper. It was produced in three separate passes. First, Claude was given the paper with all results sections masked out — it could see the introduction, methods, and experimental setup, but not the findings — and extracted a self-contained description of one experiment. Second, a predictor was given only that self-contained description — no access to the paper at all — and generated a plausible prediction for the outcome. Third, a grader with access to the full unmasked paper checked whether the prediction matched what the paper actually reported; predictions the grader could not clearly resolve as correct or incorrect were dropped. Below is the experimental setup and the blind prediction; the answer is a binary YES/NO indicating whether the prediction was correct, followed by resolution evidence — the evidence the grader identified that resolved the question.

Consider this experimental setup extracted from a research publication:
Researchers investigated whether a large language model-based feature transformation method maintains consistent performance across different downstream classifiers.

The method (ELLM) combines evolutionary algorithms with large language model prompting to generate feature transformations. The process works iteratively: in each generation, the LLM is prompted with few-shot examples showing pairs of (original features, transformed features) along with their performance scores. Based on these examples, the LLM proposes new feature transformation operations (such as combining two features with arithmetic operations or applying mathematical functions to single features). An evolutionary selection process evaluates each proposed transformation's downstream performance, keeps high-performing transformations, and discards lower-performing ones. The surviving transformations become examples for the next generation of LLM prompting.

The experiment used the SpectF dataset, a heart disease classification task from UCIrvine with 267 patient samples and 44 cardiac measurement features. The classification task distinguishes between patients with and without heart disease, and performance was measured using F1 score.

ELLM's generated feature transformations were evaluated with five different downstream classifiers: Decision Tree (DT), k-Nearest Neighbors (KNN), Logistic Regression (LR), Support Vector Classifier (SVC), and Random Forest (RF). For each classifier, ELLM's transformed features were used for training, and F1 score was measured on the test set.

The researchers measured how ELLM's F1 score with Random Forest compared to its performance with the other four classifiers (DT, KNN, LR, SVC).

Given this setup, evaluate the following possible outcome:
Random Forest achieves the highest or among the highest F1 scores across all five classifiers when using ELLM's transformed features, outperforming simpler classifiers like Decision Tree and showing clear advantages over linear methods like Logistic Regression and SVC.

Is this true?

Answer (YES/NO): NO